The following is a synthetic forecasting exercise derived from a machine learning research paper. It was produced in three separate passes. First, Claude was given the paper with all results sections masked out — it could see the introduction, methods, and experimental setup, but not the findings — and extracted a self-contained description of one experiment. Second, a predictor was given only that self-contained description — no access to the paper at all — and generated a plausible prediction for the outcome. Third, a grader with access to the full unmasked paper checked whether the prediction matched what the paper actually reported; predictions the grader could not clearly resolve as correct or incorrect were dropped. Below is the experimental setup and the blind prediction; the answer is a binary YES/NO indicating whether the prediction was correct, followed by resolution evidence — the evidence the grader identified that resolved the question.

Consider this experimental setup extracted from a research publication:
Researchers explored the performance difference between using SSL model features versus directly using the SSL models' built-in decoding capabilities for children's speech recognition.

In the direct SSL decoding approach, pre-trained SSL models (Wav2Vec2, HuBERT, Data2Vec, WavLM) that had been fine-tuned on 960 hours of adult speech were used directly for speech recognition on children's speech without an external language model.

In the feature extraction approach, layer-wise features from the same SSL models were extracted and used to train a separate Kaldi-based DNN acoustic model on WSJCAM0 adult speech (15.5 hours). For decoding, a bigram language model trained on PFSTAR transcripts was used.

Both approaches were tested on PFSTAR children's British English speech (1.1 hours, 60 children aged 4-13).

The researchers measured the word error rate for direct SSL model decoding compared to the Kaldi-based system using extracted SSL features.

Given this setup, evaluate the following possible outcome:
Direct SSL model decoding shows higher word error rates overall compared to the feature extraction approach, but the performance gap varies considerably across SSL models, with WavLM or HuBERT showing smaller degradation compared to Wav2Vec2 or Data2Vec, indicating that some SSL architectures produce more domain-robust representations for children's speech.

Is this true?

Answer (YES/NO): NO